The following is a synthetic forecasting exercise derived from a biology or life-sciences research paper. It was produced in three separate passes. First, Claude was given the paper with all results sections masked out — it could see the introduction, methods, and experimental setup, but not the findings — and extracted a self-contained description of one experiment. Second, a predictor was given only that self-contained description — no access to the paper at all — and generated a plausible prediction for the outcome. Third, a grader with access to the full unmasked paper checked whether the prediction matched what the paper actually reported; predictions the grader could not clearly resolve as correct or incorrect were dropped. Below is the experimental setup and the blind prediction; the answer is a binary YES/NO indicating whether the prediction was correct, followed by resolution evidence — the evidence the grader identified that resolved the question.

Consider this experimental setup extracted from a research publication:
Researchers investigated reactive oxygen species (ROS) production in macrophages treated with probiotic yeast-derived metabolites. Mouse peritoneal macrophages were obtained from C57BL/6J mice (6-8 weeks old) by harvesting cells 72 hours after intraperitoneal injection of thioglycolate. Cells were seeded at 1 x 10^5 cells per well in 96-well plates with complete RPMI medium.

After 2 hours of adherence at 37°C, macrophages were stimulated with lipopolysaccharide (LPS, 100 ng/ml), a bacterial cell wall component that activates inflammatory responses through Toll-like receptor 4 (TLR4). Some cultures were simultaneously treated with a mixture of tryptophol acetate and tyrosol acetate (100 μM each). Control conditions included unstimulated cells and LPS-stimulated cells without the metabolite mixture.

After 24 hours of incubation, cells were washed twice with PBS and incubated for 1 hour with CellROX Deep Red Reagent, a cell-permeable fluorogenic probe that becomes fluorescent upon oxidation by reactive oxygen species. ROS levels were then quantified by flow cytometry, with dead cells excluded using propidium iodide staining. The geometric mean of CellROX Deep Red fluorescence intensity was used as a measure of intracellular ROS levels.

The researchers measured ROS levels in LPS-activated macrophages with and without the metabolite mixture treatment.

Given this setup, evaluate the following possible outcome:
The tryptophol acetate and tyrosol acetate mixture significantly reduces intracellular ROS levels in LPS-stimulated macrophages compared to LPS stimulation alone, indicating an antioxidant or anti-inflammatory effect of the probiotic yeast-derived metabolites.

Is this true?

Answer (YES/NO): YES